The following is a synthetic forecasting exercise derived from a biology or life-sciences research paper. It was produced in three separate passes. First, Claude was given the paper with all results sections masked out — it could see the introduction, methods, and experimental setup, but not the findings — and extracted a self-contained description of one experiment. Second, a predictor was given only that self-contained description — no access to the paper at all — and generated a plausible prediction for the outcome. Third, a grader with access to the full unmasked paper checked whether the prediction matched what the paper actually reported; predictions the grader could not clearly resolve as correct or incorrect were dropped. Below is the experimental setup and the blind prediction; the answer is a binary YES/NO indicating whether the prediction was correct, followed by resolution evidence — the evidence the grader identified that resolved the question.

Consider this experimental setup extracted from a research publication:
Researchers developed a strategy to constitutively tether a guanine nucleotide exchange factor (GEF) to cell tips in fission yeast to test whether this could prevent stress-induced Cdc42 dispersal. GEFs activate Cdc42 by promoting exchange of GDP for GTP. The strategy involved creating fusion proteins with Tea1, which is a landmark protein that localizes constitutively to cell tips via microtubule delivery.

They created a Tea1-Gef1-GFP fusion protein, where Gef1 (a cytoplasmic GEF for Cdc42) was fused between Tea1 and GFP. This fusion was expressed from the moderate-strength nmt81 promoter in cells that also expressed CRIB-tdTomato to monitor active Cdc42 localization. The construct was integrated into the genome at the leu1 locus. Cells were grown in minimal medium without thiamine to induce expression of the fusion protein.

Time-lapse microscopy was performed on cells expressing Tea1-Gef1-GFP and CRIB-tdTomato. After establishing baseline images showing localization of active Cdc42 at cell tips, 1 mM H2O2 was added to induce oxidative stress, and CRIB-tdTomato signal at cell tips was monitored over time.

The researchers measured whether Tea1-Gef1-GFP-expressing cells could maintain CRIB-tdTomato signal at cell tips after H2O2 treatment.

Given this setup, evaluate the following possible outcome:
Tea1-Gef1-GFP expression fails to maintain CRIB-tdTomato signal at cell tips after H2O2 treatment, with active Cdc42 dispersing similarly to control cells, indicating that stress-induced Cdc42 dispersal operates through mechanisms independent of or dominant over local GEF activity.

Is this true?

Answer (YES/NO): NO